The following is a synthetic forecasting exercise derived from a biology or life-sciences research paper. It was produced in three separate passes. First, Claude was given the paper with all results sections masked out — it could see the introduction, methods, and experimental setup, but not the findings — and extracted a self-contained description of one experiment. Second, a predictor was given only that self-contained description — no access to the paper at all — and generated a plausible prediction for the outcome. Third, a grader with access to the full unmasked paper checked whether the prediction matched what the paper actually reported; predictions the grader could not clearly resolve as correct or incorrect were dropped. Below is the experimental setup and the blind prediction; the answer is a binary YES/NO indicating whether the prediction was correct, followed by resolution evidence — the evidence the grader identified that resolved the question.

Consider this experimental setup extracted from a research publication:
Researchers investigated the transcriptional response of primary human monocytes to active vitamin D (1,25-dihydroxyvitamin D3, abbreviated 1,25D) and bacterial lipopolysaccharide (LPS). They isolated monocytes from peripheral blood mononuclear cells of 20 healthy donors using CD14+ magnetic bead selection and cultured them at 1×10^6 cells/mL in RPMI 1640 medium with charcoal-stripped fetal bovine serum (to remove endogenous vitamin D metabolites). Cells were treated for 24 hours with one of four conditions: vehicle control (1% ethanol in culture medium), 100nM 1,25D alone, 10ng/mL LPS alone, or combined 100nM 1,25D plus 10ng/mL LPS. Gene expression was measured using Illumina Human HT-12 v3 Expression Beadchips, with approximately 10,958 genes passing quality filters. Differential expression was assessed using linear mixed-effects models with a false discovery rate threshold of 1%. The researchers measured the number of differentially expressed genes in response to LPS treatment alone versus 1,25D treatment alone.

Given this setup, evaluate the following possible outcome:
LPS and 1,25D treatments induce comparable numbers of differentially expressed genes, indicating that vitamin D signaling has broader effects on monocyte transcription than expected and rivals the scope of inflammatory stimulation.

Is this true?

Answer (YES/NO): NO